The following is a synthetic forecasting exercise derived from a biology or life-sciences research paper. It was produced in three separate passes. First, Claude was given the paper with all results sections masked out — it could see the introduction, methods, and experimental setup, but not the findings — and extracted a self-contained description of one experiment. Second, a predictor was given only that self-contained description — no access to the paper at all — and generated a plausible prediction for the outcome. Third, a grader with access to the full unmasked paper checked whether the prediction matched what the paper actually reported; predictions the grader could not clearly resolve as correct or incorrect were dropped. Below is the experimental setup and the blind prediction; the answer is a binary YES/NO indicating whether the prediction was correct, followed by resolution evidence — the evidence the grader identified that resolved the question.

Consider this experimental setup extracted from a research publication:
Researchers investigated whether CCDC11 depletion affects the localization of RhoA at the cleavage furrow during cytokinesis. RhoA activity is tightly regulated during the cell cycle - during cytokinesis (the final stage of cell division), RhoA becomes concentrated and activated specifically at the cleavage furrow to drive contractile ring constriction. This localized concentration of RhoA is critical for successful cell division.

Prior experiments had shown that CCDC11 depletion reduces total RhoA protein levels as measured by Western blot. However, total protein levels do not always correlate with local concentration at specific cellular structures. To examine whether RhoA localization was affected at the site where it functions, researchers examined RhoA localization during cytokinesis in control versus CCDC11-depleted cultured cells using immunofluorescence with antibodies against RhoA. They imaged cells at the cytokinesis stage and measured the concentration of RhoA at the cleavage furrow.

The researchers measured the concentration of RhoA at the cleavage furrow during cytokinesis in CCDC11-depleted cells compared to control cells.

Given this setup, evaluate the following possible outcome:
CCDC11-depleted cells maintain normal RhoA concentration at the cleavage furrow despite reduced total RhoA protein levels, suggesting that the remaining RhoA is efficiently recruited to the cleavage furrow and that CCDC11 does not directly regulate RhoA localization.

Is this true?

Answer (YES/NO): NO